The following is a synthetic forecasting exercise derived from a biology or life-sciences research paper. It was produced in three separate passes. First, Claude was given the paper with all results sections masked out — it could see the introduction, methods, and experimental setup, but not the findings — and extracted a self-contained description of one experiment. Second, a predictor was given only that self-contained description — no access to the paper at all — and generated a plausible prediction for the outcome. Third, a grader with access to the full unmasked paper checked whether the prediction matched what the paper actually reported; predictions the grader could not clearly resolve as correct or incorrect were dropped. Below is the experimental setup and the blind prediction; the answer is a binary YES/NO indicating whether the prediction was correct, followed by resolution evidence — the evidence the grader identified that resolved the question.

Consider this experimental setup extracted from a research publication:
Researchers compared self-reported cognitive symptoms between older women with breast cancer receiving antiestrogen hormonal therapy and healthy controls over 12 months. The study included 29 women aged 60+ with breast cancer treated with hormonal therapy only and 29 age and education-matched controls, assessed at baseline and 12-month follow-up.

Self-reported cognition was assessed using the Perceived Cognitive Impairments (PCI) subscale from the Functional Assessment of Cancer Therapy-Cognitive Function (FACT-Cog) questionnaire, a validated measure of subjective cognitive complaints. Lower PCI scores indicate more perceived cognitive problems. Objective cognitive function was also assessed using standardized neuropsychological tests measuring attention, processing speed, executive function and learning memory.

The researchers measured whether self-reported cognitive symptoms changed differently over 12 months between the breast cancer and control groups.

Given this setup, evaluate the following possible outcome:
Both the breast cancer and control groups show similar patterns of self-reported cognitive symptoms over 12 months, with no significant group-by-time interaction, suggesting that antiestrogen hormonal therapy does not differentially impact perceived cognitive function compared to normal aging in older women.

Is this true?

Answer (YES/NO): YES